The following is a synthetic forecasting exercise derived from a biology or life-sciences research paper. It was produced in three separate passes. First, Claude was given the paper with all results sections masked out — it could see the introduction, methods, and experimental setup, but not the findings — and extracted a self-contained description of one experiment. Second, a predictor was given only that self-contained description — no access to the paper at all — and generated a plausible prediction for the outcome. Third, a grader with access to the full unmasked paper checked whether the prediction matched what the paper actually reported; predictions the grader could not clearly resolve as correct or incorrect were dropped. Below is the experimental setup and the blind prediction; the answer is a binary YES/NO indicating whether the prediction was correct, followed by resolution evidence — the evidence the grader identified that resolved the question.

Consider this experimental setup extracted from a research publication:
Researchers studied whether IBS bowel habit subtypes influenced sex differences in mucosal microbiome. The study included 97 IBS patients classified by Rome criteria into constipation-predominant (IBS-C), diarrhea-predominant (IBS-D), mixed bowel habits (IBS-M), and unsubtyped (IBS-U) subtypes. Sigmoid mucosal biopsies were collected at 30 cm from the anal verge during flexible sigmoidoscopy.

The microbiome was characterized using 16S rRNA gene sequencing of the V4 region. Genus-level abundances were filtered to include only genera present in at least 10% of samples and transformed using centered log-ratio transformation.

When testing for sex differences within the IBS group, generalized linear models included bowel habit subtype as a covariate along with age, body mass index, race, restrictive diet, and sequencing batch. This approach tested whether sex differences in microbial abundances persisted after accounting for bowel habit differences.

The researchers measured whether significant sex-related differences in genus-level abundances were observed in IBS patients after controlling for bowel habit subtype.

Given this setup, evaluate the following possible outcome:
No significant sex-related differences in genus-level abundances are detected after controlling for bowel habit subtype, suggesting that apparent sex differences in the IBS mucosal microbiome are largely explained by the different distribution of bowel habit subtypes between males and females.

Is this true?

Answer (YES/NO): NO